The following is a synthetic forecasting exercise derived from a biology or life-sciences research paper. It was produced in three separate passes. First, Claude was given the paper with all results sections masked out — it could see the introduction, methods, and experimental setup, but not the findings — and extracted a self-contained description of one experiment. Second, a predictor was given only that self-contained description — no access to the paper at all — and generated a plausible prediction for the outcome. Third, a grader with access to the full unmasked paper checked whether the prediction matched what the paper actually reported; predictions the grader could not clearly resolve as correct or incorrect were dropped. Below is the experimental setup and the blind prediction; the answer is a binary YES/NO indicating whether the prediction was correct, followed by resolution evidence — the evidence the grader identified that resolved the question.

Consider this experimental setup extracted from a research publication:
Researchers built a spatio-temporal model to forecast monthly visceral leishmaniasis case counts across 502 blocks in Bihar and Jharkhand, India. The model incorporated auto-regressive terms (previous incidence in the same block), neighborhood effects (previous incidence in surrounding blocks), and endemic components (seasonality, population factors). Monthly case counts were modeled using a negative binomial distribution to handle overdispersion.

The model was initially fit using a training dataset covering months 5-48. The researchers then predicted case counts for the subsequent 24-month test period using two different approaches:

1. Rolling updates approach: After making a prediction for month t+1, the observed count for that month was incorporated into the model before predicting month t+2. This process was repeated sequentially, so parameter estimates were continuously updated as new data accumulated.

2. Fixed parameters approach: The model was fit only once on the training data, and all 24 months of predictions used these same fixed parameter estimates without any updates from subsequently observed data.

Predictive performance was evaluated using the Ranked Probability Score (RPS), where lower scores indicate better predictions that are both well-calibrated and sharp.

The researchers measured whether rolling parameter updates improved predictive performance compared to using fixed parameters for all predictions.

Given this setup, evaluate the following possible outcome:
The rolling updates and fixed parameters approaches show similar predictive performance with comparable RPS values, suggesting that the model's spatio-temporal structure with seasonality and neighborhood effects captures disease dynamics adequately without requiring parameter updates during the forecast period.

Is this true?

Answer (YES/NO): YES